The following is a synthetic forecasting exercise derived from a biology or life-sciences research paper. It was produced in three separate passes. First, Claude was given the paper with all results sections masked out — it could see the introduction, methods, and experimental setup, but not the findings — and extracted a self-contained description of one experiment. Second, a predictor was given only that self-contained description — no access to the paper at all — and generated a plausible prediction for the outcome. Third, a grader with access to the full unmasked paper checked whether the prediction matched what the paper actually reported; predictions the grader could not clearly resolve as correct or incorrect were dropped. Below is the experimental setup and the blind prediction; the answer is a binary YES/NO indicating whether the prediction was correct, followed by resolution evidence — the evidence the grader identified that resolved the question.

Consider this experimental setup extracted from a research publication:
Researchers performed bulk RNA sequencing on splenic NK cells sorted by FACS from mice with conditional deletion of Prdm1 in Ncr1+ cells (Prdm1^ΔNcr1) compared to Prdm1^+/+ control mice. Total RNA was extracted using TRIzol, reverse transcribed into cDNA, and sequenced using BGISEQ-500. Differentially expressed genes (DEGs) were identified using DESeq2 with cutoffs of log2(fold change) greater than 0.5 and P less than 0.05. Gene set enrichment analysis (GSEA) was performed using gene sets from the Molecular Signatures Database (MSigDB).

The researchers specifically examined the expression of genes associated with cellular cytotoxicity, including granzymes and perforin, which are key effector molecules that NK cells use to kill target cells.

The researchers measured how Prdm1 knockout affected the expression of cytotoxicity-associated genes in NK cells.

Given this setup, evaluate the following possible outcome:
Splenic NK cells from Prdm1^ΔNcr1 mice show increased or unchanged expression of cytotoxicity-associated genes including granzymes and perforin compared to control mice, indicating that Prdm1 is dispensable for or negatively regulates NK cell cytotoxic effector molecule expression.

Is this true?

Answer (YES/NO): NO